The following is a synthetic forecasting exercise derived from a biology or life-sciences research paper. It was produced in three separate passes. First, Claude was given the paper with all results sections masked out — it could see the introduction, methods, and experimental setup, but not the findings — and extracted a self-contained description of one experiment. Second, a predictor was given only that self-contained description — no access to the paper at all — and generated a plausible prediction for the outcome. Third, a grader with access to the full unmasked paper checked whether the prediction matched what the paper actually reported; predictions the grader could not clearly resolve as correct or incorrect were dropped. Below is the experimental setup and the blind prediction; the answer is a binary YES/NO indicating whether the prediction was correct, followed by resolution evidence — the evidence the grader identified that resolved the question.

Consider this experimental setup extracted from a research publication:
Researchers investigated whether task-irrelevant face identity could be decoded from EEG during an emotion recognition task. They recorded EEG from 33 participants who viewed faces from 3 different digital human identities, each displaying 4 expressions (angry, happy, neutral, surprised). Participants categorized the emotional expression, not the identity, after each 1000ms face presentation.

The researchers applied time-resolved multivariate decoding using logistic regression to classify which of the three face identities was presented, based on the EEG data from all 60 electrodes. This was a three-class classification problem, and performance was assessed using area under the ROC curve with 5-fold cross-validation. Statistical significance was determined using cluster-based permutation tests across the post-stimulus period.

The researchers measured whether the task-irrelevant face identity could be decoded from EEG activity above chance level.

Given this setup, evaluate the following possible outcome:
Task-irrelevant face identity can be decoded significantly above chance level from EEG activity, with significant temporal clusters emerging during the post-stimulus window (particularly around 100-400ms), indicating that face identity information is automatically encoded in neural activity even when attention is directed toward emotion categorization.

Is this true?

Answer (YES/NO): YES